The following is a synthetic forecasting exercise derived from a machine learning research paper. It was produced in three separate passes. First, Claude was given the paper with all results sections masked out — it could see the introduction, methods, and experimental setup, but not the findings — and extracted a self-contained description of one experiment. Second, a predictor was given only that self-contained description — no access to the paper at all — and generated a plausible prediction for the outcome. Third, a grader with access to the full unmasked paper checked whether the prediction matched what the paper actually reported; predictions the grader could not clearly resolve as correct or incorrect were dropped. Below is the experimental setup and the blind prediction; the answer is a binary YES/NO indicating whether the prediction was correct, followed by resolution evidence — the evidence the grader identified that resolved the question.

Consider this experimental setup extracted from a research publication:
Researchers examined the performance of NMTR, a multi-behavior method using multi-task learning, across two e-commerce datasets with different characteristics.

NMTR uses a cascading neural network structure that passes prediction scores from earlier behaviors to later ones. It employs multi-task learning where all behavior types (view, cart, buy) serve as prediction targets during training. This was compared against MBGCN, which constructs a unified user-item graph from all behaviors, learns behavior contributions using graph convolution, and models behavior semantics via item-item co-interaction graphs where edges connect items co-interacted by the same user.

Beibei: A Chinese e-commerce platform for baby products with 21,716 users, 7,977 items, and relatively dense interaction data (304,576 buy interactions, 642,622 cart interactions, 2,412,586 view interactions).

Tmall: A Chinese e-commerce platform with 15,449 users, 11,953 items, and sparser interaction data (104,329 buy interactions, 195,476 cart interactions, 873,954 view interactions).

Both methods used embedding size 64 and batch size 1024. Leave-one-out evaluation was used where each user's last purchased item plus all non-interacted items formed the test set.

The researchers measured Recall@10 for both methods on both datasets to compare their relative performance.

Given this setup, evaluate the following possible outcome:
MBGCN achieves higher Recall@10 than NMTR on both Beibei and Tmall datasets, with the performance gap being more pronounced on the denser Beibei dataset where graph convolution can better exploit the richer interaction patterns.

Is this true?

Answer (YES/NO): NO